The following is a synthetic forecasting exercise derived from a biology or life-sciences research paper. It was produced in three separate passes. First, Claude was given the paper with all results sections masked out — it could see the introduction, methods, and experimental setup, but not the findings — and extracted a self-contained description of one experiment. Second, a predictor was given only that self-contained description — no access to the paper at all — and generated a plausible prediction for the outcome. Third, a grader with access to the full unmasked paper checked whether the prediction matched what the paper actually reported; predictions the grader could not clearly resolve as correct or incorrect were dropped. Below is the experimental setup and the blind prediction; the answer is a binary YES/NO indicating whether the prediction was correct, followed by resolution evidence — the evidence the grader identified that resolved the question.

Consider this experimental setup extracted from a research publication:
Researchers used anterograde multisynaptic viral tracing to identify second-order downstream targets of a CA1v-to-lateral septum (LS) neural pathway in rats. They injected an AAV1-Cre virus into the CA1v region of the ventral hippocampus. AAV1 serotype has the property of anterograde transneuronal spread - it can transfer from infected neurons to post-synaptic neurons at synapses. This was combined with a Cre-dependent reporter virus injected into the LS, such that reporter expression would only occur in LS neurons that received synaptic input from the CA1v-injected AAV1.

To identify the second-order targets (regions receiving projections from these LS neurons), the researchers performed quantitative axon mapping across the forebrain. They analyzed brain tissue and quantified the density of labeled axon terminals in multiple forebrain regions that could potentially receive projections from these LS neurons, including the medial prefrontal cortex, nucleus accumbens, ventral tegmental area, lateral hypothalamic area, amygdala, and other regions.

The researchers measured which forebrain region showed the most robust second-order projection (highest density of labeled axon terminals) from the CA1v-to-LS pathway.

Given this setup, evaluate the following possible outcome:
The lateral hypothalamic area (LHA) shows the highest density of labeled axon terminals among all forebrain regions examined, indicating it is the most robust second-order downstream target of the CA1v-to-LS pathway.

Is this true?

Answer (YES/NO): YES